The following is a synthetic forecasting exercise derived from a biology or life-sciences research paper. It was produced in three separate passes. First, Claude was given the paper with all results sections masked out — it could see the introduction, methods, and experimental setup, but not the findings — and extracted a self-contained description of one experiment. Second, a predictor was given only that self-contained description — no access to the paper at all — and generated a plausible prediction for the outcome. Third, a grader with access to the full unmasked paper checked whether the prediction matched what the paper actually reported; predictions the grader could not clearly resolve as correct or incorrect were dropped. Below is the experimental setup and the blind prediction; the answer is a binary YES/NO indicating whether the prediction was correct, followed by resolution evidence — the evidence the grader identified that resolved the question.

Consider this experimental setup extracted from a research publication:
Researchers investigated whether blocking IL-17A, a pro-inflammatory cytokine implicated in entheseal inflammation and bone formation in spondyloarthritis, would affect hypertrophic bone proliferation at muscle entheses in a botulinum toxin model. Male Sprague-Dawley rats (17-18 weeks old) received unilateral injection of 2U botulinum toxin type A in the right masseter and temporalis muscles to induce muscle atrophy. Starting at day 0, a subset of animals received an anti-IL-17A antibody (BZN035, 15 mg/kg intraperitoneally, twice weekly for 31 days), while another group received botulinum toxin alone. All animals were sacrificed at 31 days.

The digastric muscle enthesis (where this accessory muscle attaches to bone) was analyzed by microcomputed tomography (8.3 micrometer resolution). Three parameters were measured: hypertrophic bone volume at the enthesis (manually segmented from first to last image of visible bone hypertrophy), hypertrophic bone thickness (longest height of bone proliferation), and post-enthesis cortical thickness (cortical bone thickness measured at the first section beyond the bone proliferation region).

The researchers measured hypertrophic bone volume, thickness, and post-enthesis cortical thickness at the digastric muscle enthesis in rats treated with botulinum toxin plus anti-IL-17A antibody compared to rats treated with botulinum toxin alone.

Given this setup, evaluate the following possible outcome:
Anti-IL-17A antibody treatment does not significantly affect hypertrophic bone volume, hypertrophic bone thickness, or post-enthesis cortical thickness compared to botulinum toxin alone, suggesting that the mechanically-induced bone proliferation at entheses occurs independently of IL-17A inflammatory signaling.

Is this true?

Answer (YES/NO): YES